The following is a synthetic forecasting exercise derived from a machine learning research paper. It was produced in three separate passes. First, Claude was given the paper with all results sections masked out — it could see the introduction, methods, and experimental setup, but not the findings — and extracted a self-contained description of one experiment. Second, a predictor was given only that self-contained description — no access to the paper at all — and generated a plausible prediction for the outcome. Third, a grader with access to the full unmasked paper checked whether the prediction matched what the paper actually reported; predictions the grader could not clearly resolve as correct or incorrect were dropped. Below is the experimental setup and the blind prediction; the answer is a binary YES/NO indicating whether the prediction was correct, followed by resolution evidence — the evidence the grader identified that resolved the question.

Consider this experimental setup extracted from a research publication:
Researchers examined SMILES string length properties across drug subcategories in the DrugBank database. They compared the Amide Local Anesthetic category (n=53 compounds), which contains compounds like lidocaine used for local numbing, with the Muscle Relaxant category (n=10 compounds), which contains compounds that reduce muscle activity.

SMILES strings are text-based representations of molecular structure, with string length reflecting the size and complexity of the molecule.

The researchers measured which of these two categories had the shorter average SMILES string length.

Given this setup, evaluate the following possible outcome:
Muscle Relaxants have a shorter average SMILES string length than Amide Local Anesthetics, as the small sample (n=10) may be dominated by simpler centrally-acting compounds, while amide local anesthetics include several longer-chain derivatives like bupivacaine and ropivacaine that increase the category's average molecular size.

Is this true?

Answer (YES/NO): NO